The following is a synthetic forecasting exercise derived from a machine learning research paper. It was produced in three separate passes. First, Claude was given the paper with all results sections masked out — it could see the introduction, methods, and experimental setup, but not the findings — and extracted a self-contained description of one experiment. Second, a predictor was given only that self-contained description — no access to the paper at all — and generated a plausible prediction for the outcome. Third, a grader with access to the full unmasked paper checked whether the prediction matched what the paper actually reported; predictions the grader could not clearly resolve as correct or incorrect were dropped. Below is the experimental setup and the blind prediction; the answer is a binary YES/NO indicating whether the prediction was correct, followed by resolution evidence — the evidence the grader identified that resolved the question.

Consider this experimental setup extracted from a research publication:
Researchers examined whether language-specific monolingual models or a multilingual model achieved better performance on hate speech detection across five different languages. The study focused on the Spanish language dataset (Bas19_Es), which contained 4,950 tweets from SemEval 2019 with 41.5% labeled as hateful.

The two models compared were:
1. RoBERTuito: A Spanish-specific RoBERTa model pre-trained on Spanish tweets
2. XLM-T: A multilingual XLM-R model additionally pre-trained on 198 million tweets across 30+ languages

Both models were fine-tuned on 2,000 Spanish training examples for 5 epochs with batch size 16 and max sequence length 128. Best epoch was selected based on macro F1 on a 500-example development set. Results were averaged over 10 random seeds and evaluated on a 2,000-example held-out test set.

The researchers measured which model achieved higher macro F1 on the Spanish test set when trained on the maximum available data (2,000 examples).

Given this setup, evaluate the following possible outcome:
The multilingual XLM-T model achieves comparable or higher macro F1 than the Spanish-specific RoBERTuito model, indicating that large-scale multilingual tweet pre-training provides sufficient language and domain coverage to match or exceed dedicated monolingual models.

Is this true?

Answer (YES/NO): NO